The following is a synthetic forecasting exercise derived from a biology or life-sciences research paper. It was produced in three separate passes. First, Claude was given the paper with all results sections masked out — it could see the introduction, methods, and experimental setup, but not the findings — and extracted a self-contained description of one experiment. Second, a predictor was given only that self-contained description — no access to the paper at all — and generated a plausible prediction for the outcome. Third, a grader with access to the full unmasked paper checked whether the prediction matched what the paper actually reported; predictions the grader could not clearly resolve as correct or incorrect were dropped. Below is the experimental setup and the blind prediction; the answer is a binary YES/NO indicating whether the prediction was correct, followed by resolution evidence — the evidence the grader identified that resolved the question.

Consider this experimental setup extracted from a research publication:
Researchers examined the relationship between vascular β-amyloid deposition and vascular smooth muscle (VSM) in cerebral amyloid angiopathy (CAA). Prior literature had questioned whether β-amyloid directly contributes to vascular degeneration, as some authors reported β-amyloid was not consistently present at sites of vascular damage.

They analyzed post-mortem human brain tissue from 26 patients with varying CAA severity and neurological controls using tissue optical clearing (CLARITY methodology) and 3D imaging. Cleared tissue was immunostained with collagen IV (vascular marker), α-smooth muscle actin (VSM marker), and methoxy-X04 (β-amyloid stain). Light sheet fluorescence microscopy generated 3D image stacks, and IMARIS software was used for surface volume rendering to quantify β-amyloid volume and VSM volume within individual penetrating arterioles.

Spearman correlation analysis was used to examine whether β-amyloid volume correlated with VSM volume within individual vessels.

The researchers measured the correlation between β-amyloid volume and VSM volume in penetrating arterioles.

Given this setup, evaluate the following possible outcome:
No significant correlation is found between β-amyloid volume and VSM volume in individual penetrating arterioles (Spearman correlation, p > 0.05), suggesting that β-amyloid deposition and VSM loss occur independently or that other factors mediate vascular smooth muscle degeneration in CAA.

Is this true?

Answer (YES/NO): NO